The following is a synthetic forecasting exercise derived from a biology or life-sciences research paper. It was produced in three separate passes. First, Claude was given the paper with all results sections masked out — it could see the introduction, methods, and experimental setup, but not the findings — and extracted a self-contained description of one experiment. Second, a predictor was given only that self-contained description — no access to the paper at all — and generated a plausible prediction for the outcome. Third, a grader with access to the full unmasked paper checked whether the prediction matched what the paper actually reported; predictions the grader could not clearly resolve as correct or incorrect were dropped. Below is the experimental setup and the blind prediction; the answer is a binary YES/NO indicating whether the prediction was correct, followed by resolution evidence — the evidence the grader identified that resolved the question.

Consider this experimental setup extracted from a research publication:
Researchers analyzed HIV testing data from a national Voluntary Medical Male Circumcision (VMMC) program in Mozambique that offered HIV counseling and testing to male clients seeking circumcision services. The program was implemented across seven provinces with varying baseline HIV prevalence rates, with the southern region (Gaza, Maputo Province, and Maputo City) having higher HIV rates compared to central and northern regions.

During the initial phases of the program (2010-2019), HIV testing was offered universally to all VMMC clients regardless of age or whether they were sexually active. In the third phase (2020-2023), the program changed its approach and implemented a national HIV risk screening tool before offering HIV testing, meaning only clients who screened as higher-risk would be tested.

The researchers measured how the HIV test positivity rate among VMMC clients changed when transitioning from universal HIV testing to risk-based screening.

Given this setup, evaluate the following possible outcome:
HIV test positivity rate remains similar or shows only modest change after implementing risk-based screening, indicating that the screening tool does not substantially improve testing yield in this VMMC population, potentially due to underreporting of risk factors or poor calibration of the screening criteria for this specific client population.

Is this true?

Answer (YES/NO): NO